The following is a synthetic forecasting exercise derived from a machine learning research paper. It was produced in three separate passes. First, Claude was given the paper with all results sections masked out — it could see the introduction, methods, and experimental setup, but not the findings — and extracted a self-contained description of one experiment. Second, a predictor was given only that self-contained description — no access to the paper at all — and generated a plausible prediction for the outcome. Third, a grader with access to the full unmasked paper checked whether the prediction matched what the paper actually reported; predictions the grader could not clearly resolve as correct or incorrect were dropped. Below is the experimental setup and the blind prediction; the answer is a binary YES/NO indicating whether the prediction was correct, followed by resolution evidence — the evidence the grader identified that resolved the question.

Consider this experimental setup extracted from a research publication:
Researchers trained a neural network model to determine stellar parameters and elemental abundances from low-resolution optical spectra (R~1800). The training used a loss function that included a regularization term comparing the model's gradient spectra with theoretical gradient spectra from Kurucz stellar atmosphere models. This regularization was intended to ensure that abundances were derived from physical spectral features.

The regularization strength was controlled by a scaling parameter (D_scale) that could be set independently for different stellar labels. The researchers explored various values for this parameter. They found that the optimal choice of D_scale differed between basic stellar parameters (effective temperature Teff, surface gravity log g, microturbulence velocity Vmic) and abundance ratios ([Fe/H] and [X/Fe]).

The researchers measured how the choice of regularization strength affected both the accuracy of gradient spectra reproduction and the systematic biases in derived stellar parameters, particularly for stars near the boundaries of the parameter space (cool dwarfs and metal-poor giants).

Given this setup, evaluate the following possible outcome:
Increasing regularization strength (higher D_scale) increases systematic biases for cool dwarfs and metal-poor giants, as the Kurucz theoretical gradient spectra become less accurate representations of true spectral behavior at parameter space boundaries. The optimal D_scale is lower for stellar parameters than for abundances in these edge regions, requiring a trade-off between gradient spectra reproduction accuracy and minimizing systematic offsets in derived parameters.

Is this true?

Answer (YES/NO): YES